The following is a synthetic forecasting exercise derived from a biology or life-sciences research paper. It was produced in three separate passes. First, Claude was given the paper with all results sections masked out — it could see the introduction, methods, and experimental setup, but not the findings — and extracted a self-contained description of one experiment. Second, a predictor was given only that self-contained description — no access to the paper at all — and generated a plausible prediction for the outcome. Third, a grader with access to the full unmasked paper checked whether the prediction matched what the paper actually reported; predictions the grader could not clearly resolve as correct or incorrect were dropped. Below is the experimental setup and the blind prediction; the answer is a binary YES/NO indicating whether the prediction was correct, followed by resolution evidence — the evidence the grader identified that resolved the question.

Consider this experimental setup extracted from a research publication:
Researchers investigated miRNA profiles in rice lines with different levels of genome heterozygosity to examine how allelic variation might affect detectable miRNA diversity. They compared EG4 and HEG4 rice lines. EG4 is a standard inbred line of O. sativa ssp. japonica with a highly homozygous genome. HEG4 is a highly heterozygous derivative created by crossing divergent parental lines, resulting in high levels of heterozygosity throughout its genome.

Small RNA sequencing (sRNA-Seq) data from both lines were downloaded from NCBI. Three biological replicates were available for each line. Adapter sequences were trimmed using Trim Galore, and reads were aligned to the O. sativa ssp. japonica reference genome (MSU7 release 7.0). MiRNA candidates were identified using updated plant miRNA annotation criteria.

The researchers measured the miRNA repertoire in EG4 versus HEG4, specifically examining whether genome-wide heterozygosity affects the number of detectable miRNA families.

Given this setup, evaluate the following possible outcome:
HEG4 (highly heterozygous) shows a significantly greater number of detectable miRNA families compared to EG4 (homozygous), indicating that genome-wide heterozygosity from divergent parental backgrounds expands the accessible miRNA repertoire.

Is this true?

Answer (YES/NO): NO